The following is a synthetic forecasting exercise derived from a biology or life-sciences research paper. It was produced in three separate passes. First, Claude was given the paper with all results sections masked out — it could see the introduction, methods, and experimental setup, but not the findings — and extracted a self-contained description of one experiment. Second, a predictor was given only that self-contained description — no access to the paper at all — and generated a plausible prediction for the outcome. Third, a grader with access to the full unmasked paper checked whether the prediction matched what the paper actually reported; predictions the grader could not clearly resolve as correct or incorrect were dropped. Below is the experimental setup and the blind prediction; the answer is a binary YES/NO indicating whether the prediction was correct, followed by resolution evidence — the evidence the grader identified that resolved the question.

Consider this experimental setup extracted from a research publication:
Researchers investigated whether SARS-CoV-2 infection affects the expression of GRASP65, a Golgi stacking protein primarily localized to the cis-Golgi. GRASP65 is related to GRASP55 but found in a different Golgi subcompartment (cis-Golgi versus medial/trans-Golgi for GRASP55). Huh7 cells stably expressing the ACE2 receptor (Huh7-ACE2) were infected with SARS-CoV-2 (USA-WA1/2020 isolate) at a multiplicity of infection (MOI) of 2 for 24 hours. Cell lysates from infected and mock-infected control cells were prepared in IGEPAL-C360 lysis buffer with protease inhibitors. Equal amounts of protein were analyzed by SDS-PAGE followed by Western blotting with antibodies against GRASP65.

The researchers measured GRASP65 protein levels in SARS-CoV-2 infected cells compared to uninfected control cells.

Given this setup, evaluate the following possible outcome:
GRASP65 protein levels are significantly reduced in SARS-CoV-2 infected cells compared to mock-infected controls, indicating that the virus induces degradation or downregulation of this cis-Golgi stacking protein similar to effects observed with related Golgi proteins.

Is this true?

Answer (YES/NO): NO